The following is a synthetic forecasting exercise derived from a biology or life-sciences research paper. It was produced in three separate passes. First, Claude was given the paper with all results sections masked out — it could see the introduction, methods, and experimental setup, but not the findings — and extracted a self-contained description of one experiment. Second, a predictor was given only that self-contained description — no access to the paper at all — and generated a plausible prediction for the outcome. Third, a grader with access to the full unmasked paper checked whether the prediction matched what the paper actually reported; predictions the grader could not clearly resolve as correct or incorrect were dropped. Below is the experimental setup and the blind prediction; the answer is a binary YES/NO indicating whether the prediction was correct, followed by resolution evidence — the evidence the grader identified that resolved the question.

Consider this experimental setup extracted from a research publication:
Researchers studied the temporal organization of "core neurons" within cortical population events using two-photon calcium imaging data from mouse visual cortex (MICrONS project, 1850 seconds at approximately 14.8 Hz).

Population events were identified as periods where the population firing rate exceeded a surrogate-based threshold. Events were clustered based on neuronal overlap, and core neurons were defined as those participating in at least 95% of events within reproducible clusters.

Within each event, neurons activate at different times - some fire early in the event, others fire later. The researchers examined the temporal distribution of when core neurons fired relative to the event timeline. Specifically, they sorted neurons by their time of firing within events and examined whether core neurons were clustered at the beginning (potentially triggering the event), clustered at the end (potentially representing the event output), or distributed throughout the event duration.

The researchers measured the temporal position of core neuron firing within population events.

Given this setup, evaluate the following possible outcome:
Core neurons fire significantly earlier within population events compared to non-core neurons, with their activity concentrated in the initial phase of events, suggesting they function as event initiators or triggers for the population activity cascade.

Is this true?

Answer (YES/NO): NO